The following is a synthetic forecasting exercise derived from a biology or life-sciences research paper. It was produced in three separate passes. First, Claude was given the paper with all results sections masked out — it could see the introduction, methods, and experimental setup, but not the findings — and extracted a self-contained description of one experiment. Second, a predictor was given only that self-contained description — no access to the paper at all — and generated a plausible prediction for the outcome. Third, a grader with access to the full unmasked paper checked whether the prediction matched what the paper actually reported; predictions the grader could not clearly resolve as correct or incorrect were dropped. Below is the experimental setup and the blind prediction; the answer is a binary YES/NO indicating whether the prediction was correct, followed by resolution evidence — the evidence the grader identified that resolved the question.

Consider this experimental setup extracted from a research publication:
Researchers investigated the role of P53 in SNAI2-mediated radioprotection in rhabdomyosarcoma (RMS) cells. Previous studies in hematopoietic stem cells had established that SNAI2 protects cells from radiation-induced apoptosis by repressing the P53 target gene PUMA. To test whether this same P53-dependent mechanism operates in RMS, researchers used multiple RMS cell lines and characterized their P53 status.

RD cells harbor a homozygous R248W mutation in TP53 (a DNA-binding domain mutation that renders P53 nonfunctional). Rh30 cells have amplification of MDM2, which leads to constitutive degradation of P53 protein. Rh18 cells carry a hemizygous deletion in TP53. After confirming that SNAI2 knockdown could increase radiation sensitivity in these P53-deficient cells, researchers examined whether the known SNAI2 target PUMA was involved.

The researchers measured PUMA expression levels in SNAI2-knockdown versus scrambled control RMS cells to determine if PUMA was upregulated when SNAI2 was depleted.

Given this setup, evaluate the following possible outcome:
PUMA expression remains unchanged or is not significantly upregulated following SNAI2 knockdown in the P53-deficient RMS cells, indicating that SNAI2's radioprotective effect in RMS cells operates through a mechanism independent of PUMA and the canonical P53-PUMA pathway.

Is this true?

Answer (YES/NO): NO